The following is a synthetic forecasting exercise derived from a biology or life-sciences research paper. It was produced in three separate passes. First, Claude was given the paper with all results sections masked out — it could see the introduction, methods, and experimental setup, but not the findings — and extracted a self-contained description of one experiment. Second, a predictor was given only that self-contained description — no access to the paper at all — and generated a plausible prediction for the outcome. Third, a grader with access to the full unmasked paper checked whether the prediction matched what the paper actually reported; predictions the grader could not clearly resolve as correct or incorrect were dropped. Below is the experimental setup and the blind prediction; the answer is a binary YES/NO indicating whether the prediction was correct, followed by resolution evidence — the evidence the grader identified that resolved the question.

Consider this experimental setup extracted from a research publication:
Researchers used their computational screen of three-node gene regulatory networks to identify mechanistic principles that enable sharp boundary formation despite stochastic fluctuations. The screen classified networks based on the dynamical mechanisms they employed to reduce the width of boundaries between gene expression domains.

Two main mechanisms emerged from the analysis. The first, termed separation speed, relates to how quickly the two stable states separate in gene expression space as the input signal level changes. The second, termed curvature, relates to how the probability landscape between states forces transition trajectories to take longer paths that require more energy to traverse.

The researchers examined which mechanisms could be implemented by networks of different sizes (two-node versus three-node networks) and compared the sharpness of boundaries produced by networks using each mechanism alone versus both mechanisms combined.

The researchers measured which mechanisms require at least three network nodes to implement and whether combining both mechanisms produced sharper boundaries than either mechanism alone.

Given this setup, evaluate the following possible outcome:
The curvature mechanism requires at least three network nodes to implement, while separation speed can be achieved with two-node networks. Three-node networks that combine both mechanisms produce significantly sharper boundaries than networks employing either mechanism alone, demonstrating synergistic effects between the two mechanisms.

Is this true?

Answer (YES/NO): YES